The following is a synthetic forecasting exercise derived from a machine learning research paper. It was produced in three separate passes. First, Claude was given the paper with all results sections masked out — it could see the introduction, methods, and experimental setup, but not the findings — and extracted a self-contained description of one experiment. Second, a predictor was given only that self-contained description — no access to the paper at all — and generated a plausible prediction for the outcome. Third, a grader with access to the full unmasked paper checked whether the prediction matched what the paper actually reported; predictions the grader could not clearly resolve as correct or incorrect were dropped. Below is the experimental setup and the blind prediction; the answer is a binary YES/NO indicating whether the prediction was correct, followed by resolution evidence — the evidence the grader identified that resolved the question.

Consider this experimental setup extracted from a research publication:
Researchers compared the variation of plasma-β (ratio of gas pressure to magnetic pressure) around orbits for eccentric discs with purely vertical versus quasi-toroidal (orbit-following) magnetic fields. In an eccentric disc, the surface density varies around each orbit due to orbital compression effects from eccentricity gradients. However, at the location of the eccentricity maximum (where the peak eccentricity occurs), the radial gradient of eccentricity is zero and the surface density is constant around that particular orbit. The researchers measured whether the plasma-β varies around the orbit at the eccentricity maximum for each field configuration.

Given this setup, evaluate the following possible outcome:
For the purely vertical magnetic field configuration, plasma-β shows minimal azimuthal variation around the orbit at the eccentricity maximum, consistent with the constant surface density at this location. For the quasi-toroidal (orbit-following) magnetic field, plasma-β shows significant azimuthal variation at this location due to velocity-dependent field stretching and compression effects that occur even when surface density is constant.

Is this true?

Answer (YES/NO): YES